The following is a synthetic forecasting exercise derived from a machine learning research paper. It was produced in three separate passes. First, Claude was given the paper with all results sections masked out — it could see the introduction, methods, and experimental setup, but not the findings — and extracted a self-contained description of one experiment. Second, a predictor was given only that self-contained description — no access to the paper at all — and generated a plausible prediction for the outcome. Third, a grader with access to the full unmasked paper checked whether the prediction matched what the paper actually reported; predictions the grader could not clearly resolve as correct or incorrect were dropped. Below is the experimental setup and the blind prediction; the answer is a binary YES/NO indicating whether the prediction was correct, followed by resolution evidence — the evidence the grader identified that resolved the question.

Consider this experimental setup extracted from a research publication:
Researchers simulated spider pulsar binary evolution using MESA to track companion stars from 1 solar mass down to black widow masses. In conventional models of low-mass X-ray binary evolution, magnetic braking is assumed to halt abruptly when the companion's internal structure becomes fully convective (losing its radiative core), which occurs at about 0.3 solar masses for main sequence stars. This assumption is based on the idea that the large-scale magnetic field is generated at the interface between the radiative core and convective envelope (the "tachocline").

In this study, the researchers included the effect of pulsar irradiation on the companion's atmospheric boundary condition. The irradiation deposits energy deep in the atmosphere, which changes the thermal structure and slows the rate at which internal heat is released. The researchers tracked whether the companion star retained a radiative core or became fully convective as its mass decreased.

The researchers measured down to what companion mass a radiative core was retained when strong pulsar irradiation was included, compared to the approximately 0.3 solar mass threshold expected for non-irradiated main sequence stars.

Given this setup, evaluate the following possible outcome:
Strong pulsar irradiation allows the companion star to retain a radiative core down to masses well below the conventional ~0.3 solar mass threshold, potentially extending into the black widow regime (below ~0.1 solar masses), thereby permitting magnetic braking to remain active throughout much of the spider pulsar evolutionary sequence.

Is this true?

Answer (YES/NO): YES